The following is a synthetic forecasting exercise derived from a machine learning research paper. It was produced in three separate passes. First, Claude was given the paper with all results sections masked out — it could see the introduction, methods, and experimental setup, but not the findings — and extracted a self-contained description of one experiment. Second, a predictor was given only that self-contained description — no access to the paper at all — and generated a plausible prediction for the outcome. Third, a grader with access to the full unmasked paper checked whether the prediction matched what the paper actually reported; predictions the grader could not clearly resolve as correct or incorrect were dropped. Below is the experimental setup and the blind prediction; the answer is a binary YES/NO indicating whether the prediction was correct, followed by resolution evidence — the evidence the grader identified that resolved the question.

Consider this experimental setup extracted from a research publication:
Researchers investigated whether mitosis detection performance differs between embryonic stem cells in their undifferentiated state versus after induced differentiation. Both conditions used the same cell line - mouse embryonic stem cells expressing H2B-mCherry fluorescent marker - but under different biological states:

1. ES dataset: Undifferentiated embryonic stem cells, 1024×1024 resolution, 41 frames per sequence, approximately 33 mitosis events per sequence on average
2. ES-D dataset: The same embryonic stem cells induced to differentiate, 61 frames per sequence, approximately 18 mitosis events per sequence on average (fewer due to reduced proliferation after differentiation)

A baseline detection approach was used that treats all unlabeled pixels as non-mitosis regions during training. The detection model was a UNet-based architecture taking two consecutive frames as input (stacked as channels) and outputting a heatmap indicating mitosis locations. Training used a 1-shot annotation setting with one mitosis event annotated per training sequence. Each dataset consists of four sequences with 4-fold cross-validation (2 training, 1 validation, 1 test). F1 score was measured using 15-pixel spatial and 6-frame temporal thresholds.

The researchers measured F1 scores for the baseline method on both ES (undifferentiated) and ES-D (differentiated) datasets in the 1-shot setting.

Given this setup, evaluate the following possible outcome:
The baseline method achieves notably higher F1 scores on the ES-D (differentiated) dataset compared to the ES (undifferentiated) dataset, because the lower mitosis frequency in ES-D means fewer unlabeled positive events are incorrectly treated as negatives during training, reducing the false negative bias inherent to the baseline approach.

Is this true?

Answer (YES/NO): NO